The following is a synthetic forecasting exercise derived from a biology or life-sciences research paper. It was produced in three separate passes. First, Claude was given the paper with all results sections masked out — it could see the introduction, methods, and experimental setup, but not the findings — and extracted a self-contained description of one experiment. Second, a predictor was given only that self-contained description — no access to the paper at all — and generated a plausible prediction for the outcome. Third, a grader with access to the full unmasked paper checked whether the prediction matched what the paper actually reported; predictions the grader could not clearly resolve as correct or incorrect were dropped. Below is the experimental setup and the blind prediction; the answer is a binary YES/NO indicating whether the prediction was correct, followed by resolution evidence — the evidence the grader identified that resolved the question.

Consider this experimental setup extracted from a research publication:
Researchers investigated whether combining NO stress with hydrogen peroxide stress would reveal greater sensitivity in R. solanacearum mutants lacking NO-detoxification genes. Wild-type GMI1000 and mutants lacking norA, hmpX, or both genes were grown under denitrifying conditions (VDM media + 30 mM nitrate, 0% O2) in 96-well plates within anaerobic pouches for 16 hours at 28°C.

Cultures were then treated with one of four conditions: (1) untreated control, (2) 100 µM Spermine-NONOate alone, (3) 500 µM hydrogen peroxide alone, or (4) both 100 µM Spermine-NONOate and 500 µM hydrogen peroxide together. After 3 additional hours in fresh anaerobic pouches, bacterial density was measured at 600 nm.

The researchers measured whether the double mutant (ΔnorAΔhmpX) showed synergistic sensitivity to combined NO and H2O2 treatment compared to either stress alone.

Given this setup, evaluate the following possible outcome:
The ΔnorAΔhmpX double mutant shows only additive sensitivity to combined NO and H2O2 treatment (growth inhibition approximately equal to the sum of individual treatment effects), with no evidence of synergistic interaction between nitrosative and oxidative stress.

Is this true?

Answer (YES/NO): NO